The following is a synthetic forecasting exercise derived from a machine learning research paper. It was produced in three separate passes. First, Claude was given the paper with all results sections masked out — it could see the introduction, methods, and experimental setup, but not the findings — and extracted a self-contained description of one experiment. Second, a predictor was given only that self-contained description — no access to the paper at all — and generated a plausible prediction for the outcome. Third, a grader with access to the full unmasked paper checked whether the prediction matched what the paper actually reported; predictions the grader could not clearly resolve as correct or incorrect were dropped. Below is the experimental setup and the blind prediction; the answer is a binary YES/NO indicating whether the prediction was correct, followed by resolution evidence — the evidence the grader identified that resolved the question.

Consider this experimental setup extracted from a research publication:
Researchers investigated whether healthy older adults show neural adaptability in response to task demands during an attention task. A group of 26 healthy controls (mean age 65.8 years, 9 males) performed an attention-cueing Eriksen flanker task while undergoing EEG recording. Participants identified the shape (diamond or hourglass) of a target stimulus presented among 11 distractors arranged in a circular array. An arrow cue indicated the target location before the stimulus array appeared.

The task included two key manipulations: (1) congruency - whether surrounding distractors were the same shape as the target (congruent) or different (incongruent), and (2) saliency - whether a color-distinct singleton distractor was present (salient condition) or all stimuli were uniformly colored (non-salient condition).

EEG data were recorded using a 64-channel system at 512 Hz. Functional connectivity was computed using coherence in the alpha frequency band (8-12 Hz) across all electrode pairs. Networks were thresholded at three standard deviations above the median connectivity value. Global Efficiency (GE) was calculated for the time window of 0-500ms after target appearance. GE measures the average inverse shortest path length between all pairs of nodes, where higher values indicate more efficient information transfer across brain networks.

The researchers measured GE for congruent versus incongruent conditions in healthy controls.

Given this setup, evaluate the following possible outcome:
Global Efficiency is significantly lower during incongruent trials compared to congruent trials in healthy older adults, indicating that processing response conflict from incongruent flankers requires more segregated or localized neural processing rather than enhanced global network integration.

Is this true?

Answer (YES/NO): YES